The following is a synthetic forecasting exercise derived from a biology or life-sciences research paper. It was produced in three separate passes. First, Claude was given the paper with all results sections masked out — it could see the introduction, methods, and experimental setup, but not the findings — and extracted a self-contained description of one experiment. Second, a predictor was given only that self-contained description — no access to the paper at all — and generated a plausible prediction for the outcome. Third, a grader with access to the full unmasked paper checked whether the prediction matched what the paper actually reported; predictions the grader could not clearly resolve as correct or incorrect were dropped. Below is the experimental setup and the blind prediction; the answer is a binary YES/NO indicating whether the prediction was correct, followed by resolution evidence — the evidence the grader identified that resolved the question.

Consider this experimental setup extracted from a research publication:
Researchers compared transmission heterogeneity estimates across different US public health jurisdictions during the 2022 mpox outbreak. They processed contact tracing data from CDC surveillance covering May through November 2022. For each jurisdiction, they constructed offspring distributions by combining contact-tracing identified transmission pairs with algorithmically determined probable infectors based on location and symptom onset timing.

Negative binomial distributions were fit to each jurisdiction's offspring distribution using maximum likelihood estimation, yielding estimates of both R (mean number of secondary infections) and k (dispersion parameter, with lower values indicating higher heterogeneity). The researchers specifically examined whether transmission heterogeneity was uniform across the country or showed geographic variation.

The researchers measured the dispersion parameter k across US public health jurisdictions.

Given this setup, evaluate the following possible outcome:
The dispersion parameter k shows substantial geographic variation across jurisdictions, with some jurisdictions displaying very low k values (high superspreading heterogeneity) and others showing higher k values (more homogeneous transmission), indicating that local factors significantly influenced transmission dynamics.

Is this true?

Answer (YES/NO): NO